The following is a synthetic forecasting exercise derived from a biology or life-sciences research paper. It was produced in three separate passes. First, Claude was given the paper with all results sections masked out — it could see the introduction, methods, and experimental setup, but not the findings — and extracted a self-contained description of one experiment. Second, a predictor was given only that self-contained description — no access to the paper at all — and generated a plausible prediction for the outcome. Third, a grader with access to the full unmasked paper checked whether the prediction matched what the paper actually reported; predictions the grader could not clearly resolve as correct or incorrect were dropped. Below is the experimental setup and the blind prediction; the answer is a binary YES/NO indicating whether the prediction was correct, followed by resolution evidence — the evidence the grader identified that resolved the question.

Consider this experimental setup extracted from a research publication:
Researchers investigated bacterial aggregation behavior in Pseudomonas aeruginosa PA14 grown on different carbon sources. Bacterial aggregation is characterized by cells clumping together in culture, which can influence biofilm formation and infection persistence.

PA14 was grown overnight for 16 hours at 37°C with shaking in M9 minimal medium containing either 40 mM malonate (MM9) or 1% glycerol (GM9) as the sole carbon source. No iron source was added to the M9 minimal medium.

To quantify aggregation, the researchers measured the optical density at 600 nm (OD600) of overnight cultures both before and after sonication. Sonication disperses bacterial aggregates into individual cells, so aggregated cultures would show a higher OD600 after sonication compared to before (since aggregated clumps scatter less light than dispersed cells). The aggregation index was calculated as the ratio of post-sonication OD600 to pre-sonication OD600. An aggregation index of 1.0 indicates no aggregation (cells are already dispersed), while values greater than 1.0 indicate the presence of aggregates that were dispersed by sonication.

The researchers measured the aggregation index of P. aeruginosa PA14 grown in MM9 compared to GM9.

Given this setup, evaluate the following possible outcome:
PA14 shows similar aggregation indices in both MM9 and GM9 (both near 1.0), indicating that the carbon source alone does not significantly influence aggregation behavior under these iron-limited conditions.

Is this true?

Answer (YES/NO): NO